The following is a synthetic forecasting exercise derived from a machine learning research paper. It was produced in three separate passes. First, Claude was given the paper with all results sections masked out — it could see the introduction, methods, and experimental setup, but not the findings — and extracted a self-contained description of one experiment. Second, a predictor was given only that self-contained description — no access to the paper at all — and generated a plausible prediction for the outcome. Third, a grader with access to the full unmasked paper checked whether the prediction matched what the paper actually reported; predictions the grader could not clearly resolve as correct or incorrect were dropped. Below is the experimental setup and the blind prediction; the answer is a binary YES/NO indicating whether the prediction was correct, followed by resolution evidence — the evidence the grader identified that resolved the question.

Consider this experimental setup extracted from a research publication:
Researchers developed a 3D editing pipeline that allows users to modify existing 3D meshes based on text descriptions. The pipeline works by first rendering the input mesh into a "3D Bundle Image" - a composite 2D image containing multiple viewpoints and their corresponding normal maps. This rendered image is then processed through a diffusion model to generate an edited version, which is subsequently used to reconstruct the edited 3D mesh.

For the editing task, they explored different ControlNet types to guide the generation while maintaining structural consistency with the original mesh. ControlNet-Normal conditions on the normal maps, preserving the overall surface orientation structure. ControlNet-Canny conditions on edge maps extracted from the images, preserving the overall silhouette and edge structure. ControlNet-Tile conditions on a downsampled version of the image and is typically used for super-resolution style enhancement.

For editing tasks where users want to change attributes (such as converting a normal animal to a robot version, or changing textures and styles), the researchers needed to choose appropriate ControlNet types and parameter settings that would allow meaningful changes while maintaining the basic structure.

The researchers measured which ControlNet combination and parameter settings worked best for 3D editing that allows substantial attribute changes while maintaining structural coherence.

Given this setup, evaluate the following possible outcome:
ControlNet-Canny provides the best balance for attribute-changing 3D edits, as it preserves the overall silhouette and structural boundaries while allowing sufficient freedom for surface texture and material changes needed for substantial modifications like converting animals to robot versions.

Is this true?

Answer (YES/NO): NO